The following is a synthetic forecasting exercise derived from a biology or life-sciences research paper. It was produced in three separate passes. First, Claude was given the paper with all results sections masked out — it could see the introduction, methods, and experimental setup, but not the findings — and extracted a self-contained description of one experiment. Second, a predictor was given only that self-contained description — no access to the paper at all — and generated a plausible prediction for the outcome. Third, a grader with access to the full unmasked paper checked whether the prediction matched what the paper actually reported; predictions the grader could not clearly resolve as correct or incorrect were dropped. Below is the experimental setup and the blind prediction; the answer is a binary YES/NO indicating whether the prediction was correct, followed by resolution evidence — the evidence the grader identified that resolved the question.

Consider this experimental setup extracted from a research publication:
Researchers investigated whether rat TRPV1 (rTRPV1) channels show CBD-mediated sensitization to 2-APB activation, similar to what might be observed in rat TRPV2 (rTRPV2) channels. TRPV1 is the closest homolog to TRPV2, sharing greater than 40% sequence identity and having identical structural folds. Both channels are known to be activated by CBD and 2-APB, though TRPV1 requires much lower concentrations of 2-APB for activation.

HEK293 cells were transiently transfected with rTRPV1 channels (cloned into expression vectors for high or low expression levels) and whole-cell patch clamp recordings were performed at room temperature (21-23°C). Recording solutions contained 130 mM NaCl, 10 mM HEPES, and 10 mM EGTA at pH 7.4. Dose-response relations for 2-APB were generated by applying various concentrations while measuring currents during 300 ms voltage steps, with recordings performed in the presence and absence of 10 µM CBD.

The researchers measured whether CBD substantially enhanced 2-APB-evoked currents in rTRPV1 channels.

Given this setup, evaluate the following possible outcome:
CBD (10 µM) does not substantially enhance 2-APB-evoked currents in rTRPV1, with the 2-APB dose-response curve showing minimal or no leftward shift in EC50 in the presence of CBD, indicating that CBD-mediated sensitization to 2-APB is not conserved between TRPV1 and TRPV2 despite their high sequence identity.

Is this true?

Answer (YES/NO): YES